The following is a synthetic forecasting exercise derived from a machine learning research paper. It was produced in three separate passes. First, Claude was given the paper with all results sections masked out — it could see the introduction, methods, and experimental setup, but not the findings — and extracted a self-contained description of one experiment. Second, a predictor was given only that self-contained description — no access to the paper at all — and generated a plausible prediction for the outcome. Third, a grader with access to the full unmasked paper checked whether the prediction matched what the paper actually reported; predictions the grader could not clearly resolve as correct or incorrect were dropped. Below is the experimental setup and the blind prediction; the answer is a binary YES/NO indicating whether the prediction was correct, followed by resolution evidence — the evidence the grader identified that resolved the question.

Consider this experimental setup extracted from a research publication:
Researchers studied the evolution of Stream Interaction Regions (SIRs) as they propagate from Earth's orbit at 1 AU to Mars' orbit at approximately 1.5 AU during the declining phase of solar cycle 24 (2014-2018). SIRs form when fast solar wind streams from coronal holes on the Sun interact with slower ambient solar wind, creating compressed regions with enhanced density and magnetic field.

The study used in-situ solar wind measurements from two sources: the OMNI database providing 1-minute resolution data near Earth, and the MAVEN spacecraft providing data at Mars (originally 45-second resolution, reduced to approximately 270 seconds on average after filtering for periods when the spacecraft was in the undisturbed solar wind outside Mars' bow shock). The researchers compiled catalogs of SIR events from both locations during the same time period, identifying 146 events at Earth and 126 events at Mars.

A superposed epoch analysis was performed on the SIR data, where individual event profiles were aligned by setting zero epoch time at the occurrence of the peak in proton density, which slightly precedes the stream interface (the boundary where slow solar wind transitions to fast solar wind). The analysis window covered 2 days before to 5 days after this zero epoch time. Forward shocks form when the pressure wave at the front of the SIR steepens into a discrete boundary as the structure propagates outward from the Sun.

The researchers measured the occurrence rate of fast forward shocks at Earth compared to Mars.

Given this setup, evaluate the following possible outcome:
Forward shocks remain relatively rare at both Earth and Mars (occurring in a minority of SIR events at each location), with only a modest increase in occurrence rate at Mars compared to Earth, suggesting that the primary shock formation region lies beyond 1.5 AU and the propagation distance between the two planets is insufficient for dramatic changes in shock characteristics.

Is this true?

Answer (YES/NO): NO